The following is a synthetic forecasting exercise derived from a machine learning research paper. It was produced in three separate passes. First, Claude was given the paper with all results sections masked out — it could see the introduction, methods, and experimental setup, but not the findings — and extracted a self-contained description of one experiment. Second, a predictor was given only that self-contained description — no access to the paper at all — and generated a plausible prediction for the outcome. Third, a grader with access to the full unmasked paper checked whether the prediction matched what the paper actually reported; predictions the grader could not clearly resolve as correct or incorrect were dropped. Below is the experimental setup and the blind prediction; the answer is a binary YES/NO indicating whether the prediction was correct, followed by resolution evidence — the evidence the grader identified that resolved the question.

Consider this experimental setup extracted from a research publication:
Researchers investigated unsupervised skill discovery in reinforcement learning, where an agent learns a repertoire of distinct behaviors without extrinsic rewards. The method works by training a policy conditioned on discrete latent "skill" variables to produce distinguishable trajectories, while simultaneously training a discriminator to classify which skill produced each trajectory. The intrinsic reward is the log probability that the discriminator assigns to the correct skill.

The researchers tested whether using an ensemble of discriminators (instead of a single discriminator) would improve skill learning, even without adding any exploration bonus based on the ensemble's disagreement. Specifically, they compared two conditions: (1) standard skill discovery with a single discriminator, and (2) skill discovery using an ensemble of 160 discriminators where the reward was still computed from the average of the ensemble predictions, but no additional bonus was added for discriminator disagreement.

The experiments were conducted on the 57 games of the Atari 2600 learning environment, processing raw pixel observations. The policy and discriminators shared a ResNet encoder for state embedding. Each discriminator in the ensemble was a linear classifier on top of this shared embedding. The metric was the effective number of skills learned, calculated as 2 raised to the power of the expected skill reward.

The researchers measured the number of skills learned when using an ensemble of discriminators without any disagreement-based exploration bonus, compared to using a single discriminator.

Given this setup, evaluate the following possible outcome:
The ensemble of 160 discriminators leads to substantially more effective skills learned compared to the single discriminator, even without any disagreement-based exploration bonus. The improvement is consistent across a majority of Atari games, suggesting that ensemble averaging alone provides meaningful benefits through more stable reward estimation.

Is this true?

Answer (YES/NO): NO